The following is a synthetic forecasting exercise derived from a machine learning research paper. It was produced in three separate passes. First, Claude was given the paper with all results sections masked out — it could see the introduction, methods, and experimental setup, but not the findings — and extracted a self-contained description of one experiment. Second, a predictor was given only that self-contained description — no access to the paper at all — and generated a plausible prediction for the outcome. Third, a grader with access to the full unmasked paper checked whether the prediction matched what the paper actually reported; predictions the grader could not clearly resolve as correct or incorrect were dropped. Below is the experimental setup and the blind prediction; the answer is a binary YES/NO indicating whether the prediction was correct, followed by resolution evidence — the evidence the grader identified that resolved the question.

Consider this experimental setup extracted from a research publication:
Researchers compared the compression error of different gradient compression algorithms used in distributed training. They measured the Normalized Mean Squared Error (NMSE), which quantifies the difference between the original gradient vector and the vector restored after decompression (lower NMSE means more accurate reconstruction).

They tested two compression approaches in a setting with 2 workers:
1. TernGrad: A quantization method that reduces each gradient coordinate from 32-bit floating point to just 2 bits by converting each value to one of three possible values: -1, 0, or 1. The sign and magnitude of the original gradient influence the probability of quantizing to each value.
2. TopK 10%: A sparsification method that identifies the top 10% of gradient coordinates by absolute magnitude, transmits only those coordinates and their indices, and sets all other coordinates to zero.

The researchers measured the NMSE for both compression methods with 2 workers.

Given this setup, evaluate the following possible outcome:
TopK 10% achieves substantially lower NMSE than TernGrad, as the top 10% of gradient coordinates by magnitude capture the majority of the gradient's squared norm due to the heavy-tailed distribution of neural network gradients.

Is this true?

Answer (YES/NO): YES